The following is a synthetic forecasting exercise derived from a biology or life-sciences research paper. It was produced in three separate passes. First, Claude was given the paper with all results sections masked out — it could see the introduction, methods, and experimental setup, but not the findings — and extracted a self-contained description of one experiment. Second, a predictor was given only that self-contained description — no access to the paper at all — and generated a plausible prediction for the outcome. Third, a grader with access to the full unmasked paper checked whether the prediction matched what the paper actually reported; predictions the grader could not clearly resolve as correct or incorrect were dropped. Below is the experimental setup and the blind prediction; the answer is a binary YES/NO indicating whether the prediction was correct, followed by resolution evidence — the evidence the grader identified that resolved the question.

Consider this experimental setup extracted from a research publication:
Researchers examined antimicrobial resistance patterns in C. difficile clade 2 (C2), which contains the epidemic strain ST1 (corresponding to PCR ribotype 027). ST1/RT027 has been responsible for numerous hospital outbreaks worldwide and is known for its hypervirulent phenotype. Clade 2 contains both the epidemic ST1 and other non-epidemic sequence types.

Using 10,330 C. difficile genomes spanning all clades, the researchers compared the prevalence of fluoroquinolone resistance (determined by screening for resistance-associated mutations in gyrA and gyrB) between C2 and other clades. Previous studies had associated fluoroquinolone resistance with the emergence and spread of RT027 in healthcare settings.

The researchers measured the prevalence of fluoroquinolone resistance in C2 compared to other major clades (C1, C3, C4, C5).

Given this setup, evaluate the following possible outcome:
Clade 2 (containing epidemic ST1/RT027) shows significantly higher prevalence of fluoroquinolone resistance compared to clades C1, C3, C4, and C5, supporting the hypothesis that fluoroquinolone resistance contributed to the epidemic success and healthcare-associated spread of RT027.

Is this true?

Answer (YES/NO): YES